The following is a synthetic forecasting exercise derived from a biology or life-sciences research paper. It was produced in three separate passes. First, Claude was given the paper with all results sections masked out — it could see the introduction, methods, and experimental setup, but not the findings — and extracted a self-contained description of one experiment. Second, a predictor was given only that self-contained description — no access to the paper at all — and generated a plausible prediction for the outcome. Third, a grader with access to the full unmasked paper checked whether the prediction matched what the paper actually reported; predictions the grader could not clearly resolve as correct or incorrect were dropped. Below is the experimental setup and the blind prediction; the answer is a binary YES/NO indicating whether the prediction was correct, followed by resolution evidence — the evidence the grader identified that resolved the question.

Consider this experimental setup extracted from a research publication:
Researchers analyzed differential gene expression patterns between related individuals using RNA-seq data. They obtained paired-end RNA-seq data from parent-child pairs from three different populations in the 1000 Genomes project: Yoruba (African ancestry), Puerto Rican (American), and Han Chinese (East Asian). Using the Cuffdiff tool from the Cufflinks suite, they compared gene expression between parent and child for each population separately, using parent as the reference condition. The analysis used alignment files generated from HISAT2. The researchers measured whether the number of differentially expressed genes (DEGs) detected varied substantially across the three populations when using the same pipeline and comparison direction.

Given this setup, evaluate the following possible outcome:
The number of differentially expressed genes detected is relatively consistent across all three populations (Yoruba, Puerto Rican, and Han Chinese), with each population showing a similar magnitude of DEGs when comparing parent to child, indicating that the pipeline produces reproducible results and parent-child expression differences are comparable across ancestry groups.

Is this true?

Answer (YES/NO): YES